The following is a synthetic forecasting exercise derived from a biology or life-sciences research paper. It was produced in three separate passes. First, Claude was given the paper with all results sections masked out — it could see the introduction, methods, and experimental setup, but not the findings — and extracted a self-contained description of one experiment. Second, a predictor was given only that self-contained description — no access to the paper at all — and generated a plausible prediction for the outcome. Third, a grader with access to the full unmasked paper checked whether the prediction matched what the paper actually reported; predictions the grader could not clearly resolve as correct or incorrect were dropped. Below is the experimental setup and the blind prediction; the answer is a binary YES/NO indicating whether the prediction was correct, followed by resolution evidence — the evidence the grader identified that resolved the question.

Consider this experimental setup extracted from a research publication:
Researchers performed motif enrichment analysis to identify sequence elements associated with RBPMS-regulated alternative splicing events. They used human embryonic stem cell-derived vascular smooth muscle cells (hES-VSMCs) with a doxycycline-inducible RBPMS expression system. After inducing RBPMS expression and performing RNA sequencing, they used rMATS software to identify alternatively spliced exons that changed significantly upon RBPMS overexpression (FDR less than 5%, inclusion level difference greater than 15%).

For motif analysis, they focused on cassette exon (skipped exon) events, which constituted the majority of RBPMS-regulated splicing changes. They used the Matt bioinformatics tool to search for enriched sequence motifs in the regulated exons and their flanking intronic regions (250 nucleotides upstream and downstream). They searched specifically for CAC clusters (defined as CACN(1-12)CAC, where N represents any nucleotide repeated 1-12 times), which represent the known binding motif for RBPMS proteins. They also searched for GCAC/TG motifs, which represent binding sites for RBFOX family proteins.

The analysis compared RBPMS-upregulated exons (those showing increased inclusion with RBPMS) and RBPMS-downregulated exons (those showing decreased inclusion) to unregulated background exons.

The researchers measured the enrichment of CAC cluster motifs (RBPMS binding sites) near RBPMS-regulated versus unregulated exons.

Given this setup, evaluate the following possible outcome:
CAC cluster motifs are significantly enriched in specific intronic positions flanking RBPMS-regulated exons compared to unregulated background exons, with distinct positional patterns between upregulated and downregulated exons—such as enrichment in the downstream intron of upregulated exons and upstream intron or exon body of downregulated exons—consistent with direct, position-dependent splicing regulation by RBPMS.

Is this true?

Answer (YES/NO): YES